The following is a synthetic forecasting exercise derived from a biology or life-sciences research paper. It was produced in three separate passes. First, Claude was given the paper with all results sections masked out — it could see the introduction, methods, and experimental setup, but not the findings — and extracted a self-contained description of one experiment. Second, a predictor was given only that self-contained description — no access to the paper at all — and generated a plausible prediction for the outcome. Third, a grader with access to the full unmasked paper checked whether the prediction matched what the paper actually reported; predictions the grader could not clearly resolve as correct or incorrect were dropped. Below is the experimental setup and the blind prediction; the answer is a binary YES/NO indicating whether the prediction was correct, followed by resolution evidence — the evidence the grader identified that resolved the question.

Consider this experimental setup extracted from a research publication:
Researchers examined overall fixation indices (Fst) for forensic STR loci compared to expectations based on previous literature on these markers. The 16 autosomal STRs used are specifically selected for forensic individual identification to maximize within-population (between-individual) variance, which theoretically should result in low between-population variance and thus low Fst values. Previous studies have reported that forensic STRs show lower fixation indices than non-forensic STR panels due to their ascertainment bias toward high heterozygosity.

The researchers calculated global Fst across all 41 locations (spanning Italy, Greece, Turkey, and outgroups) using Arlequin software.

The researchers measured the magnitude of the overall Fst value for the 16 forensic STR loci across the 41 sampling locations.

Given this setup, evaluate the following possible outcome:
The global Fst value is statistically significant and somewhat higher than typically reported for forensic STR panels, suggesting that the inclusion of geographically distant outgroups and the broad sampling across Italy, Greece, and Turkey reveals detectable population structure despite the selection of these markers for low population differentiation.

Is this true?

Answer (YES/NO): NO